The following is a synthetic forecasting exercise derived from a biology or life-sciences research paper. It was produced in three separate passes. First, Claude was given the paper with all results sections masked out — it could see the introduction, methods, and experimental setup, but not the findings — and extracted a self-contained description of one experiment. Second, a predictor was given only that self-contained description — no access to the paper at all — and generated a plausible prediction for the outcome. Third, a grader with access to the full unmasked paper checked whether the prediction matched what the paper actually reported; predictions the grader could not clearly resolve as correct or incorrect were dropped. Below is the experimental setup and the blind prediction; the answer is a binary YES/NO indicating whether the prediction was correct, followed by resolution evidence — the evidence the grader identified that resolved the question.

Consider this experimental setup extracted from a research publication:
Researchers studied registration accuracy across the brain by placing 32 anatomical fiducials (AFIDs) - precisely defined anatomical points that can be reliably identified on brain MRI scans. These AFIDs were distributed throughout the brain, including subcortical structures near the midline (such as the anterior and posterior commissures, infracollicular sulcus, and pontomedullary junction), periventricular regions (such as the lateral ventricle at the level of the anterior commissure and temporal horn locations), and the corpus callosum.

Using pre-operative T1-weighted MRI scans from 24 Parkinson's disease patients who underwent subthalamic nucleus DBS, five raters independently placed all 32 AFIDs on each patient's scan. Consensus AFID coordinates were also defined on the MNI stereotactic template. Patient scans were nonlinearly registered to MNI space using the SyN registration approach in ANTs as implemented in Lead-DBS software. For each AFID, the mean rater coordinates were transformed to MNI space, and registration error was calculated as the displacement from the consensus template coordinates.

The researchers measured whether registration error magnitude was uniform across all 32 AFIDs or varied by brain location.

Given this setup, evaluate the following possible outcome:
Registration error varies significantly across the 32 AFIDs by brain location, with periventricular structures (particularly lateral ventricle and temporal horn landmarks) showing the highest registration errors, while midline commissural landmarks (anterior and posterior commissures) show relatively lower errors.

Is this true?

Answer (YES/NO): YES